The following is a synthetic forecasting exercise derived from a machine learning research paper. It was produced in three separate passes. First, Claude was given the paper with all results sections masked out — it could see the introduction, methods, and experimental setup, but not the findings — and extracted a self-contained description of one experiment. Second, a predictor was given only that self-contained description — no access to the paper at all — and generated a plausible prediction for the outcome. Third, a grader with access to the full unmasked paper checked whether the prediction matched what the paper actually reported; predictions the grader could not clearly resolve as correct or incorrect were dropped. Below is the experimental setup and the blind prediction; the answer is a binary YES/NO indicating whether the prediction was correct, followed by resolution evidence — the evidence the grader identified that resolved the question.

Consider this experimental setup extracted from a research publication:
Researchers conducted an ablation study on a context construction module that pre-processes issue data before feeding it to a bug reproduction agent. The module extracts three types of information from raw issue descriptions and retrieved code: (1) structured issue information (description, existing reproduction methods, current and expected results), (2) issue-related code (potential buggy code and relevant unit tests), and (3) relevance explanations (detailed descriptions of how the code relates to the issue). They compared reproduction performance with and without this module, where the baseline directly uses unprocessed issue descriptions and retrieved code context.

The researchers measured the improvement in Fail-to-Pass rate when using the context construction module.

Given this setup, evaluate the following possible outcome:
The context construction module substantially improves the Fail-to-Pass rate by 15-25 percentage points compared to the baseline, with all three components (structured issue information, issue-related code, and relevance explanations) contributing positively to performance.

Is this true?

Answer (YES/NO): NO